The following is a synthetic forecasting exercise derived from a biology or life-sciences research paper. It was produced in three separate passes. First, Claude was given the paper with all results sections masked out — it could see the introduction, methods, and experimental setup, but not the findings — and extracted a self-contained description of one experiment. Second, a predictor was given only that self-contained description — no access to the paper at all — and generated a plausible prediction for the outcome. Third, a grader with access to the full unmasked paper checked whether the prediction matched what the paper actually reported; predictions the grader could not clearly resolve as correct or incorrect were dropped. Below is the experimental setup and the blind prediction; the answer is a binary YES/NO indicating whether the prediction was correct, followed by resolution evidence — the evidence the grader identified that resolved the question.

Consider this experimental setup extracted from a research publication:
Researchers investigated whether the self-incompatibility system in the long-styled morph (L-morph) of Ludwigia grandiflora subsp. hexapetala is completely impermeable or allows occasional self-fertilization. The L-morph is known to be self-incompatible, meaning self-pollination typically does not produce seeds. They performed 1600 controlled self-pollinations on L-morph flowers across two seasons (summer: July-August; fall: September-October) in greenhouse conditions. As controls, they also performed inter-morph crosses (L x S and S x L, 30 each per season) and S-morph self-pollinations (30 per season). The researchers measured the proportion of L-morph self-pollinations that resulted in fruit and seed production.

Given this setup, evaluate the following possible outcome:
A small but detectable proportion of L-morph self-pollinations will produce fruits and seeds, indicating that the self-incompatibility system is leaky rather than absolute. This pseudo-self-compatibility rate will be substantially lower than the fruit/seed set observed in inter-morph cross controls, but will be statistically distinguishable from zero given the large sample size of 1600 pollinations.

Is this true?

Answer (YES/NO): YES